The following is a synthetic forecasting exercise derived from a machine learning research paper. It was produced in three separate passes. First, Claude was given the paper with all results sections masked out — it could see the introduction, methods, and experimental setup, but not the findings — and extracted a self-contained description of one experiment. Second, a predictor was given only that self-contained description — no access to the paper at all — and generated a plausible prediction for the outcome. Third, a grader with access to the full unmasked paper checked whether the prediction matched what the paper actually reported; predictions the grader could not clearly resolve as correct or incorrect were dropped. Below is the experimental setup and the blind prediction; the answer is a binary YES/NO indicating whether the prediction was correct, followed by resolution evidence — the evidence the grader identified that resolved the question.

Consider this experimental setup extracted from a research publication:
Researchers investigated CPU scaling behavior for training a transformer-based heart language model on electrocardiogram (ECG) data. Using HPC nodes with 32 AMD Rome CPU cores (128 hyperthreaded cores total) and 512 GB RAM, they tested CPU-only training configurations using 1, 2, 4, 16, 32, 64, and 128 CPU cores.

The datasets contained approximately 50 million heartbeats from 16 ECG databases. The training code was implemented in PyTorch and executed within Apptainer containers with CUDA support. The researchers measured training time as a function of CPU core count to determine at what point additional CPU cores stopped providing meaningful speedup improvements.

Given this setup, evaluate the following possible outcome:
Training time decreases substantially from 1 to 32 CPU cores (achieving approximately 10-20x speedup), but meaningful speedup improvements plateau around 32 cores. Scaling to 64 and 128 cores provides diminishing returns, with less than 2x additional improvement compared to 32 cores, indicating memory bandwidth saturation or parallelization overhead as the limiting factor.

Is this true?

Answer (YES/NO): NO